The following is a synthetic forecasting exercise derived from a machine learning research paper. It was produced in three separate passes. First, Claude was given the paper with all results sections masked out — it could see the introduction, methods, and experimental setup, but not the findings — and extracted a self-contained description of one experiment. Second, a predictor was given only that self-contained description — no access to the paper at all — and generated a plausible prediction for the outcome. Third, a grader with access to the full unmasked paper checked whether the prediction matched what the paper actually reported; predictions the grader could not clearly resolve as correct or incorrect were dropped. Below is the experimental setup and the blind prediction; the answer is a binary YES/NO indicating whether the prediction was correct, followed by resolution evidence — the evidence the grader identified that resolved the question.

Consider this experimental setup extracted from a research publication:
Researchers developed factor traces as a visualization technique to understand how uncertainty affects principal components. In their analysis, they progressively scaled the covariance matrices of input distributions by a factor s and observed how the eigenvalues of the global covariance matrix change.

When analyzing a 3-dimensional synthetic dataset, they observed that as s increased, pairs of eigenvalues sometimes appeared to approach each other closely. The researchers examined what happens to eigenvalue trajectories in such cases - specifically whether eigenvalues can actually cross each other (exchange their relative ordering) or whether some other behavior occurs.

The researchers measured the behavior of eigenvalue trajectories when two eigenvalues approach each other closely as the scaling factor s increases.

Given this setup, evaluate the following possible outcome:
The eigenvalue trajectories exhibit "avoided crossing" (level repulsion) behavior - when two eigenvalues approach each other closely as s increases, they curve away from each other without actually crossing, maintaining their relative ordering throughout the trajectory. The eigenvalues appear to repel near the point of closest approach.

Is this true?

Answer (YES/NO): YES